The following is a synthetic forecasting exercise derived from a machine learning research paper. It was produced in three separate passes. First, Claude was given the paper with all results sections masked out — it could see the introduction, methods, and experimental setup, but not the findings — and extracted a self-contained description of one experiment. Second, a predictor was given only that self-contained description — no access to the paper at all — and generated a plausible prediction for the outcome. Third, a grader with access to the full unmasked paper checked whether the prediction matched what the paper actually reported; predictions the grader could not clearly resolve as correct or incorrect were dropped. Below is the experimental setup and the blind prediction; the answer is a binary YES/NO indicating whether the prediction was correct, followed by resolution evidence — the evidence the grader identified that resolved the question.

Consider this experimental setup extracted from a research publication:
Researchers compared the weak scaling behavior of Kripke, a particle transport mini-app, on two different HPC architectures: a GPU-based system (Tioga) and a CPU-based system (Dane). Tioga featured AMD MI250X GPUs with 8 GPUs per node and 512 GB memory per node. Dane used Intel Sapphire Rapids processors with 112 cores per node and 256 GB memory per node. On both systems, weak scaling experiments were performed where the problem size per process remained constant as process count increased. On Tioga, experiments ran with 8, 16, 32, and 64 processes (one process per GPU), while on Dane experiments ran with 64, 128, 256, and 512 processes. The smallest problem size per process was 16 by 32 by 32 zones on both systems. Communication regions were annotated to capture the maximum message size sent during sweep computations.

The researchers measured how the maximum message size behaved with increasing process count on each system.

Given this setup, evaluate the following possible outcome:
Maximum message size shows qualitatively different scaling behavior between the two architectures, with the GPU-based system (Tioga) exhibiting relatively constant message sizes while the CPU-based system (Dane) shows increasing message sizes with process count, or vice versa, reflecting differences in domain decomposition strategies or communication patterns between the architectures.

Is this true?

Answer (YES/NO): YES